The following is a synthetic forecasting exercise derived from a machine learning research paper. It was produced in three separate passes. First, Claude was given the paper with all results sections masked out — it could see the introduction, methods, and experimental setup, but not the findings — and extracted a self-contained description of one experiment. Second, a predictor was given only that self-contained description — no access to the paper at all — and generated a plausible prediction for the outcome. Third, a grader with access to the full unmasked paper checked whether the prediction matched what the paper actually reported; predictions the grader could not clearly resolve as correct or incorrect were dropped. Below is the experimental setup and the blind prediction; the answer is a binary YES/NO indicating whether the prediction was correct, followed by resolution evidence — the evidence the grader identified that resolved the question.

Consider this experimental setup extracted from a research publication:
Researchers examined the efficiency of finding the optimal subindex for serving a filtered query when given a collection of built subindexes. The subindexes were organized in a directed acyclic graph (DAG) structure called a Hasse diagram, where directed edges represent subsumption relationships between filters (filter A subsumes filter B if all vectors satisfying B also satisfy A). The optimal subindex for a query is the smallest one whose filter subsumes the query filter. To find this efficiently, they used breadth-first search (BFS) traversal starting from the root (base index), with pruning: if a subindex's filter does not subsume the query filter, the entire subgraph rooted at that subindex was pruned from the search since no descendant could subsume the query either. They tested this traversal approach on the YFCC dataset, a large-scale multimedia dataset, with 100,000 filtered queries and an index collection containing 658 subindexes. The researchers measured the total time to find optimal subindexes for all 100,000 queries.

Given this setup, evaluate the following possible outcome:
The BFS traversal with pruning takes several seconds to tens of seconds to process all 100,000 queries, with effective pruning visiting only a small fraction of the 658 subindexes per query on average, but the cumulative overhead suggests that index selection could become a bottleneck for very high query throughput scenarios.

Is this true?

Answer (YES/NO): NO